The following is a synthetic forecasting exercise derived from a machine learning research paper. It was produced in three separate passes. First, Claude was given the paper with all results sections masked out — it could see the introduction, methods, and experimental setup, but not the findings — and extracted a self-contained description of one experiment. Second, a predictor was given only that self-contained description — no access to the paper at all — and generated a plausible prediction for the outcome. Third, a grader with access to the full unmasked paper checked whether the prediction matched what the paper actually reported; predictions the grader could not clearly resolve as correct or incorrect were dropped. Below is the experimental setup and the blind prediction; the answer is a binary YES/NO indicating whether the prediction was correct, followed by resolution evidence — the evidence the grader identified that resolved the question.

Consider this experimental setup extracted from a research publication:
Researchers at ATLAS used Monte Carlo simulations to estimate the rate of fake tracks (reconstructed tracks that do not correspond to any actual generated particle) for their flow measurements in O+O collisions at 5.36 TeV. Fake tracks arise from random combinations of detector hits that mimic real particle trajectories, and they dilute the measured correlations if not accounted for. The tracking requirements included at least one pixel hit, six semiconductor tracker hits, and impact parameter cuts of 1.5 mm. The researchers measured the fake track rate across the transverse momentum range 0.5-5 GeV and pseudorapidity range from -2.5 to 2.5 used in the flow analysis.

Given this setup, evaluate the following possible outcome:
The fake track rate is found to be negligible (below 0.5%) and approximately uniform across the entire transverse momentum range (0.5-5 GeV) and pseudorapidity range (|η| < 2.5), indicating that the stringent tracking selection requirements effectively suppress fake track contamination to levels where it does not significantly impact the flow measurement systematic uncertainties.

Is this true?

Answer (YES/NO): NO